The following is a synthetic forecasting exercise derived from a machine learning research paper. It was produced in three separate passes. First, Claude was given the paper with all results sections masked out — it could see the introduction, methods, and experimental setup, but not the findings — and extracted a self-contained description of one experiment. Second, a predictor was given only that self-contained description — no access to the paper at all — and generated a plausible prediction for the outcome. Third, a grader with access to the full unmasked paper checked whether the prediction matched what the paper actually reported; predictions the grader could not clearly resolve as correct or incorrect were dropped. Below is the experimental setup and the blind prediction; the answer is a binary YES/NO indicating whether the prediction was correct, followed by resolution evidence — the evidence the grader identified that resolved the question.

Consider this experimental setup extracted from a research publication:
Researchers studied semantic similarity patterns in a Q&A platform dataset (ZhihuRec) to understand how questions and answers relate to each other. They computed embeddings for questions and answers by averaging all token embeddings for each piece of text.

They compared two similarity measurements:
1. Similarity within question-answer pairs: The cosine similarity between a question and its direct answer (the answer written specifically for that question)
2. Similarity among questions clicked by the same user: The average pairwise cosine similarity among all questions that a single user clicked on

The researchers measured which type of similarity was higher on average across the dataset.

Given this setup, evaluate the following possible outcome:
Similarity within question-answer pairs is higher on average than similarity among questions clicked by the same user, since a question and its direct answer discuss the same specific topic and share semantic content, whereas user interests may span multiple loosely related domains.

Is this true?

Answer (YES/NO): NO